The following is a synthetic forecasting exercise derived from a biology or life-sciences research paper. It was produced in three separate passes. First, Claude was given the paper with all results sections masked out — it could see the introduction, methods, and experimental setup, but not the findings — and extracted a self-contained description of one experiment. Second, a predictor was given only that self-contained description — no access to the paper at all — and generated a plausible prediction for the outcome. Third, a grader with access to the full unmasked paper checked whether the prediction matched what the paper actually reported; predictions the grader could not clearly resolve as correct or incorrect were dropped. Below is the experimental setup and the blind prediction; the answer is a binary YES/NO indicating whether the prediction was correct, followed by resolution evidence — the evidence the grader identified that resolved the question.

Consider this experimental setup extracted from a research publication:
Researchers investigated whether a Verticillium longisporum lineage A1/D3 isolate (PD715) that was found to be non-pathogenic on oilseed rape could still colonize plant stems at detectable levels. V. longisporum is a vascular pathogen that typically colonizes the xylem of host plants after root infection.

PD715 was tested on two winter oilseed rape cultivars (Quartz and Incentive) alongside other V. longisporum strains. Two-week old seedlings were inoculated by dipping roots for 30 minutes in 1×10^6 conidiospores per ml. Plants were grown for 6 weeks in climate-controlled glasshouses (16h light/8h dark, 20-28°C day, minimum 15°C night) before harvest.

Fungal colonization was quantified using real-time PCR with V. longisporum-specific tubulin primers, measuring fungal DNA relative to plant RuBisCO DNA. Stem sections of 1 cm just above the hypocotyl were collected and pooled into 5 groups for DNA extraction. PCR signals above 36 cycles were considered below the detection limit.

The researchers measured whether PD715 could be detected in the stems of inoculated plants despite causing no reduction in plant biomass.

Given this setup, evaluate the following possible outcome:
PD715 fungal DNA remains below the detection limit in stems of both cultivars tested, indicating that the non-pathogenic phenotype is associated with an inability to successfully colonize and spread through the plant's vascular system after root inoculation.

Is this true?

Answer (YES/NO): YES